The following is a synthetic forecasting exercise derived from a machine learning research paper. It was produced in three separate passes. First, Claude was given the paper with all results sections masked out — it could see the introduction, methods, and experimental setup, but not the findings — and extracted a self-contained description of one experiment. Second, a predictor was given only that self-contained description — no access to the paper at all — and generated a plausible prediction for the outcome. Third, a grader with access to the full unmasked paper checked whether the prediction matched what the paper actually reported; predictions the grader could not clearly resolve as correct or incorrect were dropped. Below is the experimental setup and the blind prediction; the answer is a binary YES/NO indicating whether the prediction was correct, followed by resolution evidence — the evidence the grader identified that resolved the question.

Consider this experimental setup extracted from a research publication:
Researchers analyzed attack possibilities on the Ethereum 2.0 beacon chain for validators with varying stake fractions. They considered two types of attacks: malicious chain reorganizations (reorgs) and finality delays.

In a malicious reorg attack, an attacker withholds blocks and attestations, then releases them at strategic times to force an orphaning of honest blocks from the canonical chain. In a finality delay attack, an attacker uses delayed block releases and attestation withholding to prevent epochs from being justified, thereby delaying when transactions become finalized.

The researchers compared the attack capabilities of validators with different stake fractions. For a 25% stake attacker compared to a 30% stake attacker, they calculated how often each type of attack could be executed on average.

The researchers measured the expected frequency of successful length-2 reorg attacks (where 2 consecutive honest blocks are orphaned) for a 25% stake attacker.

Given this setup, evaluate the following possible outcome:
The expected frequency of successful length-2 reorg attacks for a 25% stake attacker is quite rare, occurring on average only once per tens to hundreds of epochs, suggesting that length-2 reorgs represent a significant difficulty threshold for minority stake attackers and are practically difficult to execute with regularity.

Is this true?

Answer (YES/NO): YES